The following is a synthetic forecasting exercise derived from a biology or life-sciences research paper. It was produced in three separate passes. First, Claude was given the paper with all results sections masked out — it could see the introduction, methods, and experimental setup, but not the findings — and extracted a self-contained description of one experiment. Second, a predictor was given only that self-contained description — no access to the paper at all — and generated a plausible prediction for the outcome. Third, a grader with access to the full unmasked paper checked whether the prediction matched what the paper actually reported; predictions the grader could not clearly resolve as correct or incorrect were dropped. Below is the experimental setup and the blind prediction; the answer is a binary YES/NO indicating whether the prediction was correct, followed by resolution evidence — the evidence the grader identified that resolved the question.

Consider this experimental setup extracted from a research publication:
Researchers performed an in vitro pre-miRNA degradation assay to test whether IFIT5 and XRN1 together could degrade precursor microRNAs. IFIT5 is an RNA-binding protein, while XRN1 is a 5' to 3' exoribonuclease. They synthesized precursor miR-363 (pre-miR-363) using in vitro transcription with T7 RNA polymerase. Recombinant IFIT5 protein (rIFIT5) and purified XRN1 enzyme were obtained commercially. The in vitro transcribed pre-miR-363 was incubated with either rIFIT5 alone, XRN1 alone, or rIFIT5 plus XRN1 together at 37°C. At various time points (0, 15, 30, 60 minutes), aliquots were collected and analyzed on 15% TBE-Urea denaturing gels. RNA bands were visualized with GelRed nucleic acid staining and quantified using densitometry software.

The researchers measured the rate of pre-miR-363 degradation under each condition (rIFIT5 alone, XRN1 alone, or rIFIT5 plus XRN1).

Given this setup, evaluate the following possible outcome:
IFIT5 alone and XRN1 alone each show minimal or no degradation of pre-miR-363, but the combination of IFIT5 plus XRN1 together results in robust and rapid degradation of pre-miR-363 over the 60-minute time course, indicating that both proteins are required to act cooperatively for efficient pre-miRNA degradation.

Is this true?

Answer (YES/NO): YES